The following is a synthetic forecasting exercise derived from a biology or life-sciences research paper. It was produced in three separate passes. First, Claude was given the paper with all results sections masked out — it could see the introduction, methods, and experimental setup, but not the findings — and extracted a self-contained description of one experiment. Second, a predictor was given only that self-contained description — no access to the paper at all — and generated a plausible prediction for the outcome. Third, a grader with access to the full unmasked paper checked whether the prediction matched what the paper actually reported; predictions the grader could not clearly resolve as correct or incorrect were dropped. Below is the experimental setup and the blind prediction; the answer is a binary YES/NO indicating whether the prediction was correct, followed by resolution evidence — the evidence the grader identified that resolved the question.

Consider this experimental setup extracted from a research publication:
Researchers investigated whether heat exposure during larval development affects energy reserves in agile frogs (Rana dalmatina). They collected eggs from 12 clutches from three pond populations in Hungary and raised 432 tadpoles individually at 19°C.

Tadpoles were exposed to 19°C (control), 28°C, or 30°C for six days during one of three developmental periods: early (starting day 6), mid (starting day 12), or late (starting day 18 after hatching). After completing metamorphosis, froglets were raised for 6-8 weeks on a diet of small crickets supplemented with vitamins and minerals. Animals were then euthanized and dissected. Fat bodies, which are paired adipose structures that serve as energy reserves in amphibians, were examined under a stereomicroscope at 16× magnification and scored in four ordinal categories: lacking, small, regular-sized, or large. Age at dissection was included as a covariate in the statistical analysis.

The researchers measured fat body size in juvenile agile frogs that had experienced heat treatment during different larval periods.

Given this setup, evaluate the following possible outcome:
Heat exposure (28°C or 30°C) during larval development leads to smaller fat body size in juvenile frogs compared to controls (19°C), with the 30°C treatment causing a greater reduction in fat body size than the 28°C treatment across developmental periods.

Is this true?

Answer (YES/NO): NO